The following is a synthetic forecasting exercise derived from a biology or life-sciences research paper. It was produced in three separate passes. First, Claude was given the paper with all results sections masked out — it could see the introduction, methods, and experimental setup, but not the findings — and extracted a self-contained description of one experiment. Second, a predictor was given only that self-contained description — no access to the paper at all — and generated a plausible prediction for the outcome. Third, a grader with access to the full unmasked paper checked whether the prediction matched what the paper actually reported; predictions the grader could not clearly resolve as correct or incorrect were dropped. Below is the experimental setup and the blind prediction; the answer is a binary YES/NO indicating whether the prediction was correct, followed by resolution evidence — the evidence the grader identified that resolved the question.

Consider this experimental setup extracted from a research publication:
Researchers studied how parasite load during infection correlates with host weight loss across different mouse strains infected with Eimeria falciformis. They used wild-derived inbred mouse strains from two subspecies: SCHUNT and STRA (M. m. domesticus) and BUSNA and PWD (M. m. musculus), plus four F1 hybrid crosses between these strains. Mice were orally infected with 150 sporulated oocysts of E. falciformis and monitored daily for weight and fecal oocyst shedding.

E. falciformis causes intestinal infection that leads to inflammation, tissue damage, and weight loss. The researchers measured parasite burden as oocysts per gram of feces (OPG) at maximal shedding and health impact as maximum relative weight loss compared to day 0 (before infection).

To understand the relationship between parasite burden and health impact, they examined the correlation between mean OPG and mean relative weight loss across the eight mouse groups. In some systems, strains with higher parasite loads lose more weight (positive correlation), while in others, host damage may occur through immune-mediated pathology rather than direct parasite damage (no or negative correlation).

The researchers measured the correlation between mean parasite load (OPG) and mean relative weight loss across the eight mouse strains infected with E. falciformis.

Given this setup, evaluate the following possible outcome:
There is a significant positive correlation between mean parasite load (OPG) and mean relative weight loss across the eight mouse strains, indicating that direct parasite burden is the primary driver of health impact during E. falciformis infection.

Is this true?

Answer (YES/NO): NO